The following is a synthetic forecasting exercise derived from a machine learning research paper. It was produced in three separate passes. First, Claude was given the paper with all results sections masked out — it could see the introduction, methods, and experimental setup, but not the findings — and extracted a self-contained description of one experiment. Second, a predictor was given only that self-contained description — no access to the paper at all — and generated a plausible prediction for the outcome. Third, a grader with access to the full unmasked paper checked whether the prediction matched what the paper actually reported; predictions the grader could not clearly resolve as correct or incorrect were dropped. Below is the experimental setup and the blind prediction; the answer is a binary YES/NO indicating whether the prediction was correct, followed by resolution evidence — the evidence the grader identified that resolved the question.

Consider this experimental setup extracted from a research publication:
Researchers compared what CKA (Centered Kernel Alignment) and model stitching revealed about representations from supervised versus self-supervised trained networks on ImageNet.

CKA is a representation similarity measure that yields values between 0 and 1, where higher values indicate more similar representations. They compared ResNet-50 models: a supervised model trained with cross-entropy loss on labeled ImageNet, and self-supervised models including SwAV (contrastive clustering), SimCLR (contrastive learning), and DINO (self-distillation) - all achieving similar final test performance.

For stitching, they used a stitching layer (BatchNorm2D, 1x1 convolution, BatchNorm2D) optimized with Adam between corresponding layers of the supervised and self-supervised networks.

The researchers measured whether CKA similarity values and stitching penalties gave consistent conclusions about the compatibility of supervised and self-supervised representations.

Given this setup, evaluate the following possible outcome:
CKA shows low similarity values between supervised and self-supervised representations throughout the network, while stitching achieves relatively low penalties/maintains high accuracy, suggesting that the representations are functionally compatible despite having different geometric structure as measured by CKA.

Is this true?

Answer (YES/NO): YES